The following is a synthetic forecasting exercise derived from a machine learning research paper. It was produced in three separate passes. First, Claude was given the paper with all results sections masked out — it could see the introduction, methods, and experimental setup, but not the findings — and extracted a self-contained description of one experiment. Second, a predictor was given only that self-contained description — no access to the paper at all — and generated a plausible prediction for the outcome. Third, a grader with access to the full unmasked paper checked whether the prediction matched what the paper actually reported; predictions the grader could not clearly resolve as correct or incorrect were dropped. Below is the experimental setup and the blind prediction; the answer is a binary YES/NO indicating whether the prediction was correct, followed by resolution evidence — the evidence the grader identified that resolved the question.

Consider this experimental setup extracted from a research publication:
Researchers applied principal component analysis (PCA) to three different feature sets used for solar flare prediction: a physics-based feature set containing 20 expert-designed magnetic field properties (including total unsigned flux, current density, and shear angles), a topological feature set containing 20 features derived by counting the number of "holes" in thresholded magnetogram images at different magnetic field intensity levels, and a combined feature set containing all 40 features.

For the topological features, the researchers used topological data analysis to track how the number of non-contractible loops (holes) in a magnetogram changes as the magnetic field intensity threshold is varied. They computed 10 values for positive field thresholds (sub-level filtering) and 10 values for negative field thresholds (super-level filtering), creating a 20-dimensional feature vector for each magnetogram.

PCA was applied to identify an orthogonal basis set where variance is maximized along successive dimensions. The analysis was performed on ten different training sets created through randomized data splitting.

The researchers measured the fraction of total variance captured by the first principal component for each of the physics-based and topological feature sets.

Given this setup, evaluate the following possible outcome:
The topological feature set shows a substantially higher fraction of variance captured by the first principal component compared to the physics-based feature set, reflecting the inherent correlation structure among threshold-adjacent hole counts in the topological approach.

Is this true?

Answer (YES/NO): YES